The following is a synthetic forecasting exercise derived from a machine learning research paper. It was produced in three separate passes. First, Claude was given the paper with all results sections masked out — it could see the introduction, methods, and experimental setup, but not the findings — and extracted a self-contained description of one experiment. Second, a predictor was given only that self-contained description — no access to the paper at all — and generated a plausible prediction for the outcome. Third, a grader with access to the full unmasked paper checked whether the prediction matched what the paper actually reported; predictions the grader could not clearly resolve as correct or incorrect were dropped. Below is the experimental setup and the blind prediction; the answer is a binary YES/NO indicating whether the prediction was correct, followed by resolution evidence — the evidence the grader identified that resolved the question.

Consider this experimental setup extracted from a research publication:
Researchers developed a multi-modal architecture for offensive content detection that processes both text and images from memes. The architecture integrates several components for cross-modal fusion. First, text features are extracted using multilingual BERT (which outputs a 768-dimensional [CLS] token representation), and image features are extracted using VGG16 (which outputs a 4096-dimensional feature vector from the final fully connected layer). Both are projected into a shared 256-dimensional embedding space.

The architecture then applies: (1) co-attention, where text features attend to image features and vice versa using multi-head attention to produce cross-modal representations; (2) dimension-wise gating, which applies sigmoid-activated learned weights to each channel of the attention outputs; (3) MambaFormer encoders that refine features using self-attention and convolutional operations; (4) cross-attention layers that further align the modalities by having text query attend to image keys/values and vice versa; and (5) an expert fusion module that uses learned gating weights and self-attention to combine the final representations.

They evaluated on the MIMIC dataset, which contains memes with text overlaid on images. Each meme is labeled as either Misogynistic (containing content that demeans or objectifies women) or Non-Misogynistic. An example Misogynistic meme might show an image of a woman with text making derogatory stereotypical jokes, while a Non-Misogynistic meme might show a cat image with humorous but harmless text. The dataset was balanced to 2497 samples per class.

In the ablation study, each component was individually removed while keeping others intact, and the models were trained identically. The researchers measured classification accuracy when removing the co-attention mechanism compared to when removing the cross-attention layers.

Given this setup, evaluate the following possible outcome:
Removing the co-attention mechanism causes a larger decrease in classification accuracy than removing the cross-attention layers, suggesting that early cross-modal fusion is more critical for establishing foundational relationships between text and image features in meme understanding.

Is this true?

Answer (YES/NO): NO